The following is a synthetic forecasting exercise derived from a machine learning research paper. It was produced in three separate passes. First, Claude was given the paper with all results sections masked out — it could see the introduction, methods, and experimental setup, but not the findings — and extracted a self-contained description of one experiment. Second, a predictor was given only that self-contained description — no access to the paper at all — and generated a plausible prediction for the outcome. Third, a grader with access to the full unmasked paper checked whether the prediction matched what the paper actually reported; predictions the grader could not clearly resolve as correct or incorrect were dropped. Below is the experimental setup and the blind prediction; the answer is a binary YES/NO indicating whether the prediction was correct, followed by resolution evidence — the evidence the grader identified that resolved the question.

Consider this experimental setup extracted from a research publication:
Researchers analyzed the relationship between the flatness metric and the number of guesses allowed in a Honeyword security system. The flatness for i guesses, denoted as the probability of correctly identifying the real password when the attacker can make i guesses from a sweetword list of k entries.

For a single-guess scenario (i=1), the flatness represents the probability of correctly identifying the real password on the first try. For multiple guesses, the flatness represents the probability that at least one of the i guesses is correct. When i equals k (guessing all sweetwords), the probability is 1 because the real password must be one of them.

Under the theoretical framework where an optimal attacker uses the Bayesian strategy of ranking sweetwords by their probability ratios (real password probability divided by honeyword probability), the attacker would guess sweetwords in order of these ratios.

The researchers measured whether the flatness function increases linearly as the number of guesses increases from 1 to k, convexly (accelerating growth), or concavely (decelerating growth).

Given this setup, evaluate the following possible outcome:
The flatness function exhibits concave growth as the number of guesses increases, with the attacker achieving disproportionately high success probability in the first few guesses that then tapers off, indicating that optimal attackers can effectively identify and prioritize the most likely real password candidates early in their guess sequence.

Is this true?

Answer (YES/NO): YES